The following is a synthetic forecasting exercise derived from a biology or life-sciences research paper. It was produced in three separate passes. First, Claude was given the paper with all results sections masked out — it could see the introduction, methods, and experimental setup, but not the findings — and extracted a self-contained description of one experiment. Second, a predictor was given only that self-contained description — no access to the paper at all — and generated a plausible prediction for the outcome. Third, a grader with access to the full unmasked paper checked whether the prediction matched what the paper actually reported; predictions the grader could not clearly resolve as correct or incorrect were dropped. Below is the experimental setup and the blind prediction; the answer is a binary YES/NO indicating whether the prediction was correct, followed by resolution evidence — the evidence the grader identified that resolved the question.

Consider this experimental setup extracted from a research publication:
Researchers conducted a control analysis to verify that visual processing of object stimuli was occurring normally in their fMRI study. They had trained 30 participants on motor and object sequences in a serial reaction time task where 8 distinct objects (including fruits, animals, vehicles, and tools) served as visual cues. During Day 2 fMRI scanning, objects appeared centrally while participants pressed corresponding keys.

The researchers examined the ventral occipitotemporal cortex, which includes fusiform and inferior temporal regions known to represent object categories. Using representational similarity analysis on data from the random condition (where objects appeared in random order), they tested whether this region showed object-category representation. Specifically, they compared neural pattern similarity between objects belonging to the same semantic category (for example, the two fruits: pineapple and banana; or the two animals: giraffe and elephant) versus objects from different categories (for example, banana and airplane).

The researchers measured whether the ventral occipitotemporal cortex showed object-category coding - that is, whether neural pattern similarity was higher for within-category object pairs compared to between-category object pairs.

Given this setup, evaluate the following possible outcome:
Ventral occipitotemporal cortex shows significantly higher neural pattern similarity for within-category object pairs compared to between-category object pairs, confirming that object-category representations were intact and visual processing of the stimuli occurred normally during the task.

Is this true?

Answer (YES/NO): YES